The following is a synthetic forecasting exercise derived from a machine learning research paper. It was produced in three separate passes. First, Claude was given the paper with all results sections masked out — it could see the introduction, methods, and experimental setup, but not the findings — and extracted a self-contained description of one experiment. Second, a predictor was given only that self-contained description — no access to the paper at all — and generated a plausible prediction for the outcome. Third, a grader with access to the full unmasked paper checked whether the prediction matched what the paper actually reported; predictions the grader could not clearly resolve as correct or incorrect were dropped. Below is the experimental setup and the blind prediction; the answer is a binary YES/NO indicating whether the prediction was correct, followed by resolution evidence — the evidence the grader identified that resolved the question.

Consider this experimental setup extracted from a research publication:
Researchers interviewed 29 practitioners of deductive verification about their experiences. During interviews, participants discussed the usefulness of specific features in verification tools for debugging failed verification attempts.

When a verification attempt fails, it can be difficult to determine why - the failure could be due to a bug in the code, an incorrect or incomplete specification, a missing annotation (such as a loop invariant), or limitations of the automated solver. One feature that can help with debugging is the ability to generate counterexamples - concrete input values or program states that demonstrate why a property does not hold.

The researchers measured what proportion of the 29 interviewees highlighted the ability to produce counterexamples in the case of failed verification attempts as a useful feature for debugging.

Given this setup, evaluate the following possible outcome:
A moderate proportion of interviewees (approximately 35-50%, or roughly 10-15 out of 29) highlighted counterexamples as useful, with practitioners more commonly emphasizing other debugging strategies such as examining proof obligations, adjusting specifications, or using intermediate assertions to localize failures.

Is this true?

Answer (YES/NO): NO